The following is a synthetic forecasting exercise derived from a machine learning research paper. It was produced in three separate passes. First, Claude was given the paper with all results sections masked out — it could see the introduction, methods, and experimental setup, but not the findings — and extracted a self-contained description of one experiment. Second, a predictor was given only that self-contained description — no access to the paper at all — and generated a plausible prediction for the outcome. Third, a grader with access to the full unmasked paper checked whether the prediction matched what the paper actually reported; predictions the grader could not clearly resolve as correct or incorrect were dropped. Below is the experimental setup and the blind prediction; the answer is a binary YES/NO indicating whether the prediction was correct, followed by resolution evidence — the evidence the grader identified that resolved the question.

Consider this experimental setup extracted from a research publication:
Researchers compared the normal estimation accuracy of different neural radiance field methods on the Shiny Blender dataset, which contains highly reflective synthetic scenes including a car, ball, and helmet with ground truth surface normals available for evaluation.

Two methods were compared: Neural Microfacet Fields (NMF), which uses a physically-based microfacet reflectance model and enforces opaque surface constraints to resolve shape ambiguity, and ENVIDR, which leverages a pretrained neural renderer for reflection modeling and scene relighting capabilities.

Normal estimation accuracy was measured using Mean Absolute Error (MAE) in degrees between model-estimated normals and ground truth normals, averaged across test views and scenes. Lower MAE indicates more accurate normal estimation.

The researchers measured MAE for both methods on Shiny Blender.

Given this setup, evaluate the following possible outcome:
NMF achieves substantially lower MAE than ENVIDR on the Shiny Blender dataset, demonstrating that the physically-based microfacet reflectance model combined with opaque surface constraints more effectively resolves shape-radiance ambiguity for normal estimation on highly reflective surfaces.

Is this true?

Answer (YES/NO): NO